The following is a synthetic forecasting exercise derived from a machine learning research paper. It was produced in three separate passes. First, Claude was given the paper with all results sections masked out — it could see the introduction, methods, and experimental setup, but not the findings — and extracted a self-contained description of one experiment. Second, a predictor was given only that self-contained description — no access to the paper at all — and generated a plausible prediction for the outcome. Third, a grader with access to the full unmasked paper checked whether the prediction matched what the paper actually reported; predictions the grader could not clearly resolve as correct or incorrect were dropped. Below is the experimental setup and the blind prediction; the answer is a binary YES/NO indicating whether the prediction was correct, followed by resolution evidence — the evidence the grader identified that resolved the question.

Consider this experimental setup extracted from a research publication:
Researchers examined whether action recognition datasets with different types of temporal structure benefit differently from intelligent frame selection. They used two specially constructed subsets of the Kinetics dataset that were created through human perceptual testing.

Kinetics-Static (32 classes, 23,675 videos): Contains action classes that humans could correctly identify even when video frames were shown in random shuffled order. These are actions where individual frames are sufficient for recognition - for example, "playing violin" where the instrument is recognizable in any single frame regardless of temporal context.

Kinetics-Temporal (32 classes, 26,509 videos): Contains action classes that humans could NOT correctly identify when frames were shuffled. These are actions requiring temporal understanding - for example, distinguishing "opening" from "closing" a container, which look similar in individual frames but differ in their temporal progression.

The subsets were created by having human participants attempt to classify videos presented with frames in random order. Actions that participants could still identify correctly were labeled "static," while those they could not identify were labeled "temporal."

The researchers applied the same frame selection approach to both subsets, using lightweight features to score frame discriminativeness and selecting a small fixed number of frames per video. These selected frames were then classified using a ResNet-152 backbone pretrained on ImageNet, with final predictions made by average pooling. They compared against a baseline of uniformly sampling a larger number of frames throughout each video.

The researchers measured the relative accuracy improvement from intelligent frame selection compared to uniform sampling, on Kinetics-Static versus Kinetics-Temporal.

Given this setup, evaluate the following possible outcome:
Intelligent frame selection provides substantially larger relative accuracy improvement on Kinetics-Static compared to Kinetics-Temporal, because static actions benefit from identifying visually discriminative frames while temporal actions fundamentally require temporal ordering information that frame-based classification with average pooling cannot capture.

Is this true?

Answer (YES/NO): NO